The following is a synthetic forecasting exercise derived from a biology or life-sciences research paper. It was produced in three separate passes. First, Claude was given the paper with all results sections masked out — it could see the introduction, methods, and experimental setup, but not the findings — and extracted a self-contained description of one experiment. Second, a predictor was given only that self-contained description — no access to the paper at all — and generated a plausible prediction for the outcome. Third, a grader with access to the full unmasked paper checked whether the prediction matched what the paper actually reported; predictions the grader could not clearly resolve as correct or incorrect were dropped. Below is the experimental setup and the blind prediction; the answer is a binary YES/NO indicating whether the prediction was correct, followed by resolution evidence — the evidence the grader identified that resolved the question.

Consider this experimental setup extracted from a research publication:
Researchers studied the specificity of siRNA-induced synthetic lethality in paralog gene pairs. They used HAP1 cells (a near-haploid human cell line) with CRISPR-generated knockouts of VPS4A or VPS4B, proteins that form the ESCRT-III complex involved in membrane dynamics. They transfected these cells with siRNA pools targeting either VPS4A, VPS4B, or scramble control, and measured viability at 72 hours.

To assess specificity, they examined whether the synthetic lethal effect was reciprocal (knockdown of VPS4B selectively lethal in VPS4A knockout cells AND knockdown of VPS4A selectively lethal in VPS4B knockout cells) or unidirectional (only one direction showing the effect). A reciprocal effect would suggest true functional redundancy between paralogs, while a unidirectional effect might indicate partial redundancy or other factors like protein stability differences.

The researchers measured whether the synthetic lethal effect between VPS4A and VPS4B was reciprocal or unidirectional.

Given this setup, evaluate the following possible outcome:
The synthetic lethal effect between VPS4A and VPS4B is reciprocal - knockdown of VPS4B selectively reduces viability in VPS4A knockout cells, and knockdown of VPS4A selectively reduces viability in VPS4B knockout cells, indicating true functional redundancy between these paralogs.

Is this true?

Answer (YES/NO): YES